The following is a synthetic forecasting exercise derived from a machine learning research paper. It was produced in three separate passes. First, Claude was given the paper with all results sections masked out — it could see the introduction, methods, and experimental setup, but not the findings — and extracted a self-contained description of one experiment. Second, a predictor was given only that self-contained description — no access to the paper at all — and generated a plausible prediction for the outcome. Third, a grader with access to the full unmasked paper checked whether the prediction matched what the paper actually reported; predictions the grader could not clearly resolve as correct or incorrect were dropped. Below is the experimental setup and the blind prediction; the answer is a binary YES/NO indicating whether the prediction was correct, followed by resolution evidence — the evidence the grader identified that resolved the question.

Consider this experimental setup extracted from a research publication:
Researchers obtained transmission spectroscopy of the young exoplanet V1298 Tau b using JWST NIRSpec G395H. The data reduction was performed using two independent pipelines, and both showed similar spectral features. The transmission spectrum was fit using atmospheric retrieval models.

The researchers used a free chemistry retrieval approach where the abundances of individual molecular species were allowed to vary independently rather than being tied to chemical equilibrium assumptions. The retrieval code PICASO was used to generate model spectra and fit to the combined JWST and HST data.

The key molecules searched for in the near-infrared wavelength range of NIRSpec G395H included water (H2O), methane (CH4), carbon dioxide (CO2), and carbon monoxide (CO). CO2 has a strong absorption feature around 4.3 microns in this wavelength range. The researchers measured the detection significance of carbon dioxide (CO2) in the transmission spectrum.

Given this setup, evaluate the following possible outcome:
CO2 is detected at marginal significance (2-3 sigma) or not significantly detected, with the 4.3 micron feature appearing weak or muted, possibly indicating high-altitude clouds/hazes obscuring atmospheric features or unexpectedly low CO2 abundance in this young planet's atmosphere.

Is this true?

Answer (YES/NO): NO